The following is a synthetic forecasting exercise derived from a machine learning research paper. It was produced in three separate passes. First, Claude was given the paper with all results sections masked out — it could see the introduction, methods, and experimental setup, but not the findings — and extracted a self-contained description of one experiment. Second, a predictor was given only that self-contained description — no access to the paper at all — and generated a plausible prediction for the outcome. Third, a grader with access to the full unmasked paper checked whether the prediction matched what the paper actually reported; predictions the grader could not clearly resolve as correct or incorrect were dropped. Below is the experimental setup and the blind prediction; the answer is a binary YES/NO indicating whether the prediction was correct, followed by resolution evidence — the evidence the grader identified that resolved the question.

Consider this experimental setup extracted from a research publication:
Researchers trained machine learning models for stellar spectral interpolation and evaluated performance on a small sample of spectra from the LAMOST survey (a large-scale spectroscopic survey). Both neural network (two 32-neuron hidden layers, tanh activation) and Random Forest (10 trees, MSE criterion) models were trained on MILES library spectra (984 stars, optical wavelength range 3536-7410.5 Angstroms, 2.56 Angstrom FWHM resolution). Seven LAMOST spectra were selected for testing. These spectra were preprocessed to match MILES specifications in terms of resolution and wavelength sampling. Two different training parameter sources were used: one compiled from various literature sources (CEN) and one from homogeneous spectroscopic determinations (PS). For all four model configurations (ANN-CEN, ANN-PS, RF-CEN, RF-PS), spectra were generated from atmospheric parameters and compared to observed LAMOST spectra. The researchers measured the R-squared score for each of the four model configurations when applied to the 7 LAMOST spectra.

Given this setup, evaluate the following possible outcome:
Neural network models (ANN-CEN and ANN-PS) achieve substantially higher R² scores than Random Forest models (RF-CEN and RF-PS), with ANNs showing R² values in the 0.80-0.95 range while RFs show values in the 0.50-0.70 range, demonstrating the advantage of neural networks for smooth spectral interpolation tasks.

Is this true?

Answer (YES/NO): NO